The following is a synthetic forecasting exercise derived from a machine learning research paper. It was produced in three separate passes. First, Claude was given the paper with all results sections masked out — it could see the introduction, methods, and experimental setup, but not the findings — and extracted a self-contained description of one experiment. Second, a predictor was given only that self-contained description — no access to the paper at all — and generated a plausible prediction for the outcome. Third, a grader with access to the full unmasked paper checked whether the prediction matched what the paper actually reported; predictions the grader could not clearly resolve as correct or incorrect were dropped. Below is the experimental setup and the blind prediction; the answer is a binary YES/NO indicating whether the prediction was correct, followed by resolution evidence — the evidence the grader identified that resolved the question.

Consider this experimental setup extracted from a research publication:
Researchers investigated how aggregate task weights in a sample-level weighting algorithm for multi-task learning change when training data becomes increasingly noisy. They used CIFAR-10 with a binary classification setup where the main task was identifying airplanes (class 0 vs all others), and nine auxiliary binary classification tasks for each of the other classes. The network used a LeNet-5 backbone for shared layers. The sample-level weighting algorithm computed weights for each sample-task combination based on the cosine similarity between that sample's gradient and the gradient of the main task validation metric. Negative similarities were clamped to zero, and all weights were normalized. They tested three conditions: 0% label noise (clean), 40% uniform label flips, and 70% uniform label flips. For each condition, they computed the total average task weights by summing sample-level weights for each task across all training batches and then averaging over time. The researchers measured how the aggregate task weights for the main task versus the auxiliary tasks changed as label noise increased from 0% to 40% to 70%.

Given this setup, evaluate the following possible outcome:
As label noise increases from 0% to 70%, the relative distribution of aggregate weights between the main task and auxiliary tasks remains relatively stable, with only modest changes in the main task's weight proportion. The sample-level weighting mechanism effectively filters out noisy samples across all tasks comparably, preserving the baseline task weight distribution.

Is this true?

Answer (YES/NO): NO